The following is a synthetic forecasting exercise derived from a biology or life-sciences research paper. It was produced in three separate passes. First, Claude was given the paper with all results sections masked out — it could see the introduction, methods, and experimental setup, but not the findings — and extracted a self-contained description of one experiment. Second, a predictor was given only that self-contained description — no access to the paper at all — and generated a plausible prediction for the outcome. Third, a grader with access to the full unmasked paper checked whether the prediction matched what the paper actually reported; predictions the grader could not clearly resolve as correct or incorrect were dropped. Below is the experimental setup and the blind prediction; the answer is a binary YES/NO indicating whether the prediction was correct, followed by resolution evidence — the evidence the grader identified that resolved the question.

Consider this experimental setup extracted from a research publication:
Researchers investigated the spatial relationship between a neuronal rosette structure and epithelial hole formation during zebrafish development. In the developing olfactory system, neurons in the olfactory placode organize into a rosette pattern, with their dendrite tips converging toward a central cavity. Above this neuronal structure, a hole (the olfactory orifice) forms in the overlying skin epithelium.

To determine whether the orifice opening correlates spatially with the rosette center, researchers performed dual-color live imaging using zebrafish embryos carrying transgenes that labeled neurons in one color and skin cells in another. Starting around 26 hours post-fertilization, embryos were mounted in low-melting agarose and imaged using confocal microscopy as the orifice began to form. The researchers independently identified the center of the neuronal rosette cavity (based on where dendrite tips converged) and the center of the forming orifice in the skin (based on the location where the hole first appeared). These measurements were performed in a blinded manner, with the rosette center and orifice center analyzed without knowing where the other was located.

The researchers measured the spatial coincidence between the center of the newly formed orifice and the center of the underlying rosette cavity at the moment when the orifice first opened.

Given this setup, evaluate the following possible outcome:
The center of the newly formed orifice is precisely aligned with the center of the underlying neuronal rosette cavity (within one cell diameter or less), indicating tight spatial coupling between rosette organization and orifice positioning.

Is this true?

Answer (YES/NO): YES